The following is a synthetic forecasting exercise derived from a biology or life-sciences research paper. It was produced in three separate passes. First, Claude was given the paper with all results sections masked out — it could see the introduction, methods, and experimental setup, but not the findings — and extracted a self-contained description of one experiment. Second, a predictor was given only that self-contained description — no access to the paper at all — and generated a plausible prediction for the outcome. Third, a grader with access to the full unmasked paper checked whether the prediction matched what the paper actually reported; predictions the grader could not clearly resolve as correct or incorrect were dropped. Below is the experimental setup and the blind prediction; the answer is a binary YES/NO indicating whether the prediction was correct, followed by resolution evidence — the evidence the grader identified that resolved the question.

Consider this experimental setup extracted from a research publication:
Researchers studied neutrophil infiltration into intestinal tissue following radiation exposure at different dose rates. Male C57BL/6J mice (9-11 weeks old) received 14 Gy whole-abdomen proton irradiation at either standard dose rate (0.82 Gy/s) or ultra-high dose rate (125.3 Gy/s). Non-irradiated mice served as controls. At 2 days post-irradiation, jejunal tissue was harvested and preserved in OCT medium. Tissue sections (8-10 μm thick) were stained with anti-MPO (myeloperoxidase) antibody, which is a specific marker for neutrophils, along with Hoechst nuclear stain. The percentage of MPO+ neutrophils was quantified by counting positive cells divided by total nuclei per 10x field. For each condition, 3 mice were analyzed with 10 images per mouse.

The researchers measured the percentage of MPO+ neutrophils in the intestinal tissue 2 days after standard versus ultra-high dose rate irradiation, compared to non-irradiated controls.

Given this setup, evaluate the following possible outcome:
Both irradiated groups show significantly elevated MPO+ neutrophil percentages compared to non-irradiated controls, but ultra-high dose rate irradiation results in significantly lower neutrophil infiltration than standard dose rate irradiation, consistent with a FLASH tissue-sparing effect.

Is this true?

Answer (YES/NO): NO